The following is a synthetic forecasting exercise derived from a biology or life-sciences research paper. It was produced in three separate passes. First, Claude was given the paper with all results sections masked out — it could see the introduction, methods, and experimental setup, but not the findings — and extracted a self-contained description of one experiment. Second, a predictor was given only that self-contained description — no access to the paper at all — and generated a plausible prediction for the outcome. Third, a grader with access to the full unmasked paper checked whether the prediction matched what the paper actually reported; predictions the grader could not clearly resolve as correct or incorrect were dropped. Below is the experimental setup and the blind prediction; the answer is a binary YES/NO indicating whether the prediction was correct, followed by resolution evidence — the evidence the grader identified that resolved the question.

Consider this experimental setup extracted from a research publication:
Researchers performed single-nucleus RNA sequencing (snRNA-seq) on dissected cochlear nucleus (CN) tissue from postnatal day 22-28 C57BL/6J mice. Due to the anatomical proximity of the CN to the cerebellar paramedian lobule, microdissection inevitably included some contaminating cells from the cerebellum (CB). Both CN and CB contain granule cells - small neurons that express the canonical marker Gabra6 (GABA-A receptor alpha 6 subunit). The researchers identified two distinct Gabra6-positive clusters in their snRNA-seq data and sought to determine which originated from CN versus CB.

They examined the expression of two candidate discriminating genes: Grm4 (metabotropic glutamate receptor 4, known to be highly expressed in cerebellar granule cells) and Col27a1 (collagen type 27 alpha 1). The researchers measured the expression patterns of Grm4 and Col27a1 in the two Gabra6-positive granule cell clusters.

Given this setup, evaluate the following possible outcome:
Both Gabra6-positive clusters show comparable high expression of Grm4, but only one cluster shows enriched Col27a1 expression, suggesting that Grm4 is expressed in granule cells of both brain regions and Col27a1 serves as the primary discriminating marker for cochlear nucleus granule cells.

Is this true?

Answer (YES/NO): NO